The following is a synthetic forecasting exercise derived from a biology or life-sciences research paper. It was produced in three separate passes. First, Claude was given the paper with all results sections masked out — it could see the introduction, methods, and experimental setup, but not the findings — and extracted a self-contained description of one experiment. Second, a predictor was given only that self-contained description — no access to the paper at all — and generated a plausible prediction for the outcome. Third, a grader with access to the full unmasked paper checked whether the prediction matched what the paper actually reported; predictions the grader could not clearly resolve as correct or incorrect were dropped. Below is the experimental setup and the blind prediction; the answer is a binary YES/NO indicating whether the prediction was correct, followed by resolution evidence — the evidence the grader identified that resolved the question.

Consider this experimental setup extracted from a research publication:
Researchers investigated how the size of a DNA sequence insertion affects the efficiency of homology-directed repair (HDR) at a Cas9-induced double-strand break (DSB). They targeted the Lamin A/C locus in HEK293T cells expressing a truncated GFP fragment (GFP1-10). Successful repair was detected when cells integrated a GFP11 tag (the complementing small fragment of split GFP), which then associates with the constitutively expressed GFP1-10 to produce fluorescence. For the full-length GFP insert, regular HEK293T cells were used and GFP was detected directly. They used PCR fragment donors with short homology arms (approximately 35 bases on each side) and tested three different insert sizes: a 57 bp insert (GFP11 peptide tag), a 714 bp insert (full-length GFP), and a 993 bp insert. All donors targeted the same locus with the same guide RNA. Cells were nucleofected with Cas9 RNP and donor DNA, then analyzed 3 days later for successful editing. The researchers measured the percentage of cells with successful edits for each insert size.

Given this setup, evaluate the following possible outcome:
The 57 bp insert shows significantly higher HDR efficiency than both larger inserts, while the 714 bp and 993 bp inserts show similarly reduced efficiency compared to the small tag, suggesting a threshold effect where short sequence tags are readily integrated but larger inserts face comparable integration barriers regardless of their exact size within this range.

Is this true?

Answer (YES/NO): NO